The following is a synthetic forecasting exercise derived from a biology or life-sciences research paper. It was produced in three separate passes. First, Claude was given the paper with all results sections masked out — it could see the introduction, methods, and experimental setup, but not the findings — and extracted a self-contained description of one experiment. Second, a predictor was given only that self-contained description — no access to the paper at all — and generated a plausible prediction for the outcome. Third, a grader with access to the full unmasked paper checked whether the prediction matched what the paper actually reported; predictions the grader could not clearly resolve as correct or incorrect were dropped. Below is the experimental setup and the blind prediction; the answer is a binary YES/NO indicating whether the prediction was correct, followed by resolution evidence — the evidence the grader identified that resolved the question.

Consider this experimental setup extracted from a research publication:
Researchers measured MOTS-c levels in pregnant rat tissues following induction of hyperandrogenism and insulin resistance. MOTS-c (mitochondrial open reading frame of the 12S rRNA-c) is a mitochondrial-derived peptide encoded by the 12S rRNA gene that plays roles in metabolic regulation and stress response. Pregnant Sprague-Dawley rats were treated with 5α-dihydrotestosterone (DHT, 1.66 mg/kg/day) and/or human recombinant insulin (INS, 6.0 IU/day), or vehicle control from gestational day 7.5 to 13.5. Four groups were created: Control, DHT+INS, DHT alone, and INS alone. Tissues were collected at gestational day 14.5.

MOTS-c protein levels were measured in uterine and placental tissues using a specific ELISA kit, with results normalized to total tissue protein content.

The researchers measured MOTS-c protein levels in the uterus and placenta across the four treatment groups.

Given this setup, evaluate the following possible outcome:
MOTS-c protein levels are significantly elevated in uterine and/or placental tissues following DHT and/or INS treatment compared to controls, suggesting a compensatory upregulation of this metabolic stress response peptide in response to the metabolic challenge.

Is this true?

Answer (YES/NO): NO